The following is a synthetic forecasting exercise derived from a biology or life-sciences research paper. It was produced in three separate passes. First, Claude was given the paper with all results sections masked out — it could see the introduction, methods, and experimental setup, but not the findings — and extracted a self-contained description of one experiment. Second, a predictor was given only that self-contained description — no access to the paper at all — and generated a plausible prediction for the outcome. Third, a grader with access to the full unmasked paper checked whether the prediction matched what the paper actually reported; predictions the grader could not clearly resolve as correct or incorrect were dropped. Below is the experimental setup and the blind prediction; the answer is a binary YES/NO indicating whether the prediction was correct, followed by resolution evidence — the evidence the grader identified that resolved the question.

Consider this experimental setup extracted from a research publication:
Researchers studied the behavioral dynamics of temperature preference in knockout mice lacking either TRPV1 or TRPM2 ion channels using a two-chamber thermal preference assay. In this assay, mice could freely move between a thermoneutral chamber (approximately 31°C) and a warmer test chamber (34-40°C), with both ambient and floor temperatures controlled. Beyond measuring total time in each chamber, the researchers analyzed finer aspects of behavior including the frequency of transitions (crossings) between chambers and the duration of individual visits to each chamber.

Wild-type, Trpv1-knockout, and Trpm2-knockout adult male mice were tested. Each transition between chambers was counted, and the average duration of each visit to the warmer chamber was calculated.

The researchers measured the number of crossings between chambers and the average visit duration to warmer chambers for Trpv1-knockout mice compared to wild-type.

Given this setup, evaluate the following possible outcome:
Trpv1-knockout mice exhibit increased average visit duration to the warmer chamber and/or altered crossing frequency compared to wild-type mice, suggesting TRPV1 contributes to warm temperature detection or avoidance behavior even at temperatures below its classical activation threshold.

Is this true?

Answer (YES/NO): YES